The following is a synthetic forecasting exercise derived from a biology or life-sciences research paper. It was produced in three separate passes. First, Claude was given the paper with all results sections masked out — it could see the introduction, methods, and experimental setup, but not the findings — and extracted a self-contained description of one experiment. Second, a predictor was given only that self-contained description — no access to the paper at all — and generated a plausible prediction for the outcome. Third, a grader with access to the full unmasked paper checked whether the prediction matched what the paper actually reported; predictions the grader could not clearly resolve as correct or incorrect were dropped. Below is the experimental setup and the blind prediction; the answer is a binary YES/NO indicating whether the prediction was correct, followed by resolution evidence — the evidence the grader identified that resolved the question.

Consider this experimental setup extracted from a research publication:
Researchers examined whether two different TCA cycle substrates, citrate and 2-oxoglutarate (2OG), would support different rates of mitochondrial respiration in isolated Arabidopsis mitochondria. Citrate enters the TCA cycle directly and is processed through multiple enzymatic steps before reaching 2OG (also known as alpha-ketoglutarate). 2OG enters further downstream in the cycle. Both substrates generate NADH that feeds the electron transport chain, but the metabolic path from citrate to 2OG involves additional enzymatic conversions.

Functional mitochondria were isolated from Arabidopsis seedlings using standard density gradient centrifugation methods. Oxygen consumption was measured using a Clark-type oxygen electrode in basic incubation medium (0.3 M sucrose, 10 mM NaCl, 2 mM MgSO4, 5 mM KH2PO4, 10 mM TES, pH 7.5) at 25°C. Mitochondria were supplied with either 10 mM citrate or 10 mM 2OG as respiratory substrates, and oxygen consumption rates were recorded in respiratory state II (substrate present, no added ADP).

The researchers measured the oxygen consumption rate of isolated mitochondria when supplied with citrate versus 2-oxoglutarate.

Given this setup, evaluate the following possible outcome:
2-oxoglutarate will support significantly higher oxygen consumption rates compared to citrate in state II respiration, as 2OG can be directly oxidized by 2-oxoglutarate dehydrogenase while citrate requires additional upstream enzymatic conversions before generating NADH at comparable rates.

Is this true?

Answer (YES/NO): NO